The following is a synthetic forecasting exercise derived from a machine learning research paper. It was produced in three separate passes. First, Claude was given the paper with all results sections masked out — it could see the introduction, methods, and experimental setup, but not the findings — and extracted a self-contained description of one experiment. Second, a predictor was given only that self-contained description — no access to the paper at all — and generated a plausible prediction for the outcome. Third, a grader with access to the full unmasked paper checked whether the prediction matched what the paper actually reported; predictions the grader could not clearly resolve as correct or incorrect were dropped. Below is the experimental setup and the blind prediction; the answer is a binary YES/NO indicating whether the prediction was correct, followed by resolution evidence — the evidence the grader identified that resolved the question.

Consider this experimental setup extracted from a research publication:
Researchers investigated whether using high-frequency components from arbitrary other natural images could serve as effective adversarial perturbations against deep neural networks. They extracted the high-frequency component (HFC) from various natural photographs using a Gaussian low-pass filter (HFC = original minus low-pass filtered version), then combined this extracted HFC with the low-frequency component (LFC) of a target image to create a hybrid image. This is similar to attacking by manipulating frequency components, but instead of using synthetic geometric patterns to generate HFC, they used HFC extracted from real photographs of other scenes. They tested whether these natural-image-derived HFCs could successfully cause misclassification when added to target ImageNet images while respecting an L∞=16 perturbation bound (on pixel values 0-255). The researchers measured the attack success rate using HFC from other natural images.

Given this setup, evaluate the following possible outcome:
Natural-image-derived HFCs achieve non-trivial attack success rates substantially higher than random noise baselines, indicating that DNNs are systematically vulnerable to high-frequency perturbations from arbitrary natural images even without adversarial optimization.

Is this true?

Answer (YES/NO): NO